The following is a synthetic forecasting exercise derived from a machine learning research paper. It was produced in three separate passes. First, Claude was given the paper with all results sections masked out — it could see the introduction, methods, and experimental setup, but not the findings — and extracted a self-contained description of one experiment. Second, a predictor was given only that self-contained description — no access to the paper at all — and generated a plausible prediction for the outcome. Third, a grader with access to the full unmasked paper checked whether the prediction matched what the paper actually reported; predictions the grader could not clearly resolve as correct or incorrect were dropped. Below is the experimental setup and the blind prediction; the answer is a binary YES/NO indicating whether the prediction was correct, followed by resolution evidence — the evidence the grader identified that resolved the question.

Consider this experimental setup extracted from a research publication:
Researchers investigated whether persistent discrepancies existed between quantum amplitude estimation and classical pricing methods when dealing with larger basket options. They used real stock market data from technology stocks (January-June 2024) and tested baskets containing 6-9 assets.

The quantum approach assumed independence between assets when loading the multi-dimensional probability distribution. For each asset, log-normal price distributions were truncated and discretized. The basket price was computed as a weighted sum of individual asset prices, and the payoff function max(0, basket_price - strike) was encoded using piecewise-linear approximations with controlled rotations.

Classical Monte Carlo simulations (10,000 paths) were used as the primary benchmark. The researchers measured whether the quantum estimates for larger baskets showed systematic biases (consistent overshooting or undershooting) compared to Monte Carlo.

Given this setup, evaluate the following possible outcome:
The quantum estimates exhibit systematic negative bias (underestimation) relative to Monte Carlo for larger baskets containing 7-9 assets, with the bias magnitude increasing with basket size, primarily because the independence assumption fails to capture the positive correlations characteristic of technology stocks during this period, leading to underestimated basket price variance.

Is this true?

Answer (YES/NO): NO